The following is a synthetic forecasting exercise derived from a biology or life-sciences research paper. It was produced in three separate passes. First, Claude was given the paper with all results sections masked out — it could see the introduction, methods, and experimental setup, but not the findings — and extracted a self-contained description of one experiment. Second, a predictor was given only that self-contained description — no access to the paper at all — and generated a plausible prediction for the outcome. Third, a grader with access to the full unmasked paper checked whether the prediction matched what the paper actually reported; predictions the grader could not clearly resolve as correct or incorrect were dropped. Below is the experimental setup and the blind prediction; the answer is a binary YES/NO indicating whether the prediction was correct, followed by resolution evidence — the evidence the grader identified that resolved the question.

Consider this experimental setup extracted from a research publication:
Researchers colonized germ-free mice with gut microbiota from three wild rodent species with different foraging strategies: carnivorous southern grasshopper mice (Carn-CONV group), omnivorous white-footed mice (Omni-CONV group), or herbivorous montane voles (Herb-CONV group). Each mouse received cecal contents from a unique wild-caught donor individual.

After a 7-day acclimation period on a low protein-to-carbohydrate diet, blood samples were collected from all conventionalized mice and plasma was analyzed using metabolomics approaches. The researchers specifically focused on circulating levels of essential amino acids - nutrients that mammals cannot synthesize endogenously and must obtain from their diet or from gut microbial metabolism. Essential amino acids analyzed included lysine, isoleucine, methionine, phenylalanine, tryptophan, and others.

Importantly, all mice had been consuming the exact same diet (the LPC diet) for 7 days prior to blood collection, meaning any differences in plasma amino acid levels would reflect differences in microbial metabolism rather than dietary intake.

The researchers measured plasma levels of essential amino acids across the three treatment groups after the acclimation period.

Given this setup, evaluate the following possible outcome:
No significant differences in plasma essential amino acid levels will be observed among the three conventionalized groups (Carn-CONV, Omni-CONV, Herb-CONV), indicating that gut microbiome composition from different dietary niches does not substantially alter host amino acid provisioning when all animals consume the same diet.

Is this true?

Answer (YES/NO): NO